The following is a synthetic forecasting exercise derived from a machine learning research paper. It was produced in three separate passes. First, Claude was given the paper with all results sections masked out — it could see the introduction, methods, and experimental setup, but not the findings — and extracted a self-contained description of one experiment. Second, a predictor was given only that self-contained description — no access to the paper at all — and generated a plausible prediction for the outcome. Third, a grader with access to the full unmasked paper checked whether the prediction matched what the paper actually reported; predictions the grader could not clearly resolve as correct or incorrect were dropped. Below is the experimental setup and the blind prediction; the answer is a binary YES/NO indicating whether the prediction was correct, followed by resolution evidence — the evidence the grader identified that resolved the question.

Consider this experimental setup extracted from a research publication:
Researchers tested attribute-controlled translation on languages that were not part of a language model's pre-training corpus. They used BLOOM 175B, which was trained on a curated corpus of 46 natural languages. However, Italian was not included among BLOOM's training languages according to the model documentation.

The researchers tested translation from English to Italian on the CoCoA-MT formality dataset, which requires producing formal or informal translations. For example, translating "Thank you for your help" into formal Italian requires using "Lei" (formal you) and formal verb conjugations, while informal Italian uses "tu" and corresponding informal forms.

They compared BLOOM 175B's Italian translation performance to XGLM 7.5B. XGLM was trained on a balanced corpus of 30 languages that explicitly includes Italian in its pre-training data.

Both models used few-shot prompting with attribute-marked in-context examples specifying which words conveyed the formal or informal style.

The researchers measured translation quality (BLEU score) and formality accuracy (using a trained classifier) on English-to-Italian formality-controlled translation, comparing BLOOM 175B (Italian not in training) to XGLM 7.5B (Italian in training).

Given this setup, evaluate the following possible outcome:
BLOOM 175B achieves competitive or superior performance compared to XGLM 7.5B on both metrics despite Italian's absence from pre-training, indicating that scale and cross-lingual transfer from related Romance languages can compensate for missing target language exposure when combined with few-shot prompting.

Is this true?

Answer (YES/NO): YES